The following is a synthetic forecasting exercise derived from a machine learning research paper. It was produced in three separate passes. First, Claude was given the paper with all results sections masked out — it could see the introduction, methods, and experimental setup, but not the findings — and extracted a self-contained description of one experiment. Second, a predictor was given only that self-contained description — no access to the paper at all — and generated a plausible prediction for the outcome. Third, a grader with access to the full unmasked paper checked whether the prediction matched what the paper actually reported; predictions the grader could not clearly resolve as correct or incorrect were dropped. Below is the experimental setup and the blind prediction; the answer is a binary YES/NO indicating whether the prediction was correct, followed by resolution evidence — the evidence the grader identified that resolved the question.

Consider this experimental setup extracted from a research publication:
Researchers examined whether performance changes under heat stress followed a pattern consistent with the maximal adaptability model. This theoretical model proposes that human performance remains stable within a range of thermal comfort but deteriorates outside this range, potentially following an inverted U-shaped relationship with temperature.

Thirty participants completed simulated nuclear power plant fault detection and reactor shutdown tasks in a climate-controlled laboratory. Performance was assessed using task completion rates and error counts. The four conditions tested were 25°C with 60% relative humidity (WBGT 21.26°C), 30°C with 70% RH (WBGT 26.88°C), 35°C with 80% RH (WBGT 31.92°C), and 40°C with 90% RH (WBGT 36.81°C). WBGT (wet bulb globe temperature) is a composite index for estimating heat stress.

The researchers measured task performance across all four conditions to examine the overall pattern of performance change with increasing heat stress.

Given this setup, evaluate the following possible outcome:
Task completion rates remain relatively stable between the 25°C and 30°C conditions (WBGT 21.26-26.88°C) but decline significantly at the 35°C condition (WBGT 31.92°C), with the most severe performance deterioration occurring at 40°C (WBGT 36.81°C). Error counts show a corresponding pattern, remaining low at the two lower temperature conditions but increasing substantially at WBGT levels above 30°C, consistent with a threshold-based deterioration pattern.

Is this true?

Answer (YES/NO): NO